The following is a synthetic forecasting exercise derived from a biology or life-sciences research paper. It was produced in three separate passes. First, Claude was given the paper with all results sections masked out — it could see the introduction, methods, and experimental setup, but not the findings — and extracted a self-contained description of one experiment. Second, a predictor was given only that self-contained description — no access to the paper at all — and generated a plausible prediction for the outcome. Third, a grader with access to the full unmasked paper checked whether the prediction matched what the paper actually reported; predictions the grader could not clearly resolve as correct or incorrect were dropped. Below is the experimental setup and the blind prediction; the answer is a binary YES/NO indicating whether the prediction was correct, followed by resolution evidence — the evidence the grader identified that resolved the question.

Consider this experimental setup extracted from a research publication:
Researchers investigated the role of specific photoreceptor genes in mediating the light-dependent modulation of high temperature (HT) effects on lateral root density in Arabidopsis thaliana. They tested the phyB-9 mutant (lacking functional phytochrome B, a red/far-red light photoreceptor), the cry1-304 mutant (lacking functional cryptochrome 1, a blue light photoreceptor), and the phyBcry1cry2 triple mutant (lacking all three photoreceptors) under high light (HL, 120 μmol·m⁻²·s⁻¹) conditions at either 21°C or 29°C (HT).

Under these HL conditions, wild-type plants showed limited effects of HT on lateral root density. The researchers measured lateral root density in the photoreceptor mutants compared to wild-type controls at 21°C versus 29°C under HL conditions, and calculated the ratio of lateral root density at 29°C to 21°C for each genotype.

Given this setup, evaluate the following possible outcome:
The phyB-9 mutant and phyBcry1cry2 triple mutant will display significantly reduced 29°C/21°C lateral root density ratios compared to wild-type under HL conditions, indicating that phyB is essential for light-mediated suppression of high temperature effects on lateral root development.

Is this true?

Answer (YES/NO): NO